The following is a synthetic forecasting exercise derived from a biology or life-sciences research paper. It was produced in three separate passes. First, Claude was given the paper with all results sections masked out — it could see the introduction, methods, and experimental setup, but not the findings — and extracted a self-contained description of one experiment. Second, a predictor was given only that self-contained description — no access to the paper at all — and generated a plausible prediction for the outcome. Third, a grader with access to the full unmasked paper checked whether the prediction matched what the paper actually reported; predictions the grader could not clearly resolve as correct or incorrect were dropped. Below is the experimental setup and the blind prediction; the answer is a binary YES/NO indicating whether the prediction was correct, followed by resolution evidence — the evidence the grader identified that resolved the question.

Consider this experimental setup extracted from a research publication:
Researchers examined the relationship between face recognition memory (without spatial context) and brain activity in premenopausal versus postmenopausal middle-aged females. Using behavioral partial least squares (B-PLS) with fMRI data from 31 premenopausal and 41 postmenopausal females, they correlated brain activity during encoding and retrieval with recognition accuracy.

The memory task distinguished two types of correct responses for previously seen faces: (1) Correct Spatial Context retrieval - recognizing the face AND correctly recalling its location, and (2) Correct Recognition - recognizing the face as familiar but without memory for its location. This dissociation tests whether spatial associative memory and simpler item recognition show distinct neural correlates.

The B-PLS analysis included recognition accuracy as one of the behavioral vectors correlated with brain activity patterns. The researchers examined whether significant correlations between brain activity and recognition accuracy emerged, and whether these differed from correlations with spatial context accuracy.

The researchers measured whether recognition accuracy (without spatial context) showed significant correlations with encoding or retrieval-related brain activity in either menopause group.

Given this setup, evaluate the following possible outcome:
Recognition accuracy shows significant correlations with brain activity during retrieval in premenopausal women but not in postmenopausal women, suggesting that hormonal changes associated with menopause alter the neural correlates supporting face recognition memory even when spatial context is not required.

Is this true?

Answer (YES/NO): NO